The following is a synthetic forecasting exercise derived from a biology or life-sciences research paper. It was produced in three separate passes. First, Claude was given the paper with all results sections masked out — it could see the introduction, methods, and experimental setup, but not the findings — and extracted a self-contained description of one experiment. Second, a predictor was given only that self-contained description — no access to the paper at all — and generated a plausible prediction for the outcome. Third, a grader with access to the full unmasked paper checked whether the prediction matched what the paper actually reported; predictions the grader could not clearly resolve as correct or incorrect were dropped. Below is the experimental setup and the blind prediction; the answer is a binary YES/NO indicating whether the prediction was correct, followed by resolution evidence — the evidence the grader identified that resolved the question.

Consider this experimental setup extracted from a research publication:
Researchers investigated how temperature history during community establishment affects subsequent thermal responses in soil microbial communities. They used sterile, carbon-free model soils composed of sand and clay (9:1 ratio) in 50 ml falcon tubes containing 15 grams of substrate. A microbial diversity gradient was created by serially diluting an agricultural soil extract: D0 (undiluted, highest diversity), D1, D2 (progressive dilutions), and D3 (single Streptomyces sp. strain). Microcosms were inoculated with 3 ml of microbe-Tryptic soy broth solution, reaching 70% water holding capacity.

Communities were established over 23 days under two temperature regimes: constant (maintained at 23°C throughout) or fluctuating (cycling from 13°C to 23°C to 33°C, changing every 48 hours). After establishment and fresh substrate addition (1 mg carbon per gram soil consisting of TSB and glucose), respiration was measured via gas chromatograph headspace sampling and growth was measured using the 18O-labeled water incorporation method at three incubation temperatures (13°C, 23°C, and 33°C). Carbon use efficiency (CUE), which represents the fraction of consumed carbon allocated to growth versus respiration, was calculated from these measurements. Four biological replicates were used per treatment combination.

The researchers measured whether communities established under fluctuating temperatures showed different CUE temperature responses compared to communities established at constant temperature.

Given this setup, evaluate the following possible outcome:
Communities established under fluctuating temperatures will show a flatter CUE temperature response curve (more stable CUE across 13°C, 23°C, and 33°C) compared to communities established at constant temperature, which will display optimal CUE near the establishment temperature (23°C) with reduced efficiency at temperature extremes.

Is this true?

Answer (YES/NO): NO